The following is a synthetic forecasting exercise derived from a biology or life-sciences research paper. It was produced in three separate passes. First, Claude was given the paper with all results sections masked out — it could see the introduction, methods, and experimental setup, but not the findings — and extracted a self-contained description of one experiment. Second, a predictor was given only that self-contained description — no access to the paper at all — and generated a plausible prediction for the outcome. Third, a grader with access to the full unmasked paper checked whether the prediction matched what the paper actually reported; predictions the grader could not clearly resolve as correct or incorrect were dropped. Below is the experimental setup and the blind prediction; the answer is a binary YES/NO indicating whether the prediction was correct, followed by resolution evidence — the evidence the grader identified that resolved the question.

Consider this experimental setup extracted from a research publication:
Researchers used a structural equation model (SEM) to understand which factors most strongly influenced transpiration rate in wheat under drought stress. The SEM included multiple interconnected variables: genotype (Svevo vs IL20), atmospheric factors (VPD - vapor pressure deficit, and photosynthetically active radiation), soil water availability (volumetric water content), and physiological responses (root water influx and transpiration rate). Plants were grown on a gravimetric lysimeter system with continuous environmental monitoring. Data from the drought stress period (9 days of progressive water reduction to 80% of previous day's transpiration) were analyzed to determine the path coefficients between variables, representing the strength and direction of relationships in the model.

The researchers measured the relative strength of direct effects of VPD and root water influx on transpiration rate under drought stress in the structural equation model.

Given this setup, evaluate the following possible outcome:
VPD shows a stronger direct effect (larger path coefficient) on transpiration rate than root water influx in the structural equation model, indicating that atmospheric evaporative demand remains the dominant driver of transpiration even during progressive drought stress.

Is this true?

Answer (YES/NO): YES